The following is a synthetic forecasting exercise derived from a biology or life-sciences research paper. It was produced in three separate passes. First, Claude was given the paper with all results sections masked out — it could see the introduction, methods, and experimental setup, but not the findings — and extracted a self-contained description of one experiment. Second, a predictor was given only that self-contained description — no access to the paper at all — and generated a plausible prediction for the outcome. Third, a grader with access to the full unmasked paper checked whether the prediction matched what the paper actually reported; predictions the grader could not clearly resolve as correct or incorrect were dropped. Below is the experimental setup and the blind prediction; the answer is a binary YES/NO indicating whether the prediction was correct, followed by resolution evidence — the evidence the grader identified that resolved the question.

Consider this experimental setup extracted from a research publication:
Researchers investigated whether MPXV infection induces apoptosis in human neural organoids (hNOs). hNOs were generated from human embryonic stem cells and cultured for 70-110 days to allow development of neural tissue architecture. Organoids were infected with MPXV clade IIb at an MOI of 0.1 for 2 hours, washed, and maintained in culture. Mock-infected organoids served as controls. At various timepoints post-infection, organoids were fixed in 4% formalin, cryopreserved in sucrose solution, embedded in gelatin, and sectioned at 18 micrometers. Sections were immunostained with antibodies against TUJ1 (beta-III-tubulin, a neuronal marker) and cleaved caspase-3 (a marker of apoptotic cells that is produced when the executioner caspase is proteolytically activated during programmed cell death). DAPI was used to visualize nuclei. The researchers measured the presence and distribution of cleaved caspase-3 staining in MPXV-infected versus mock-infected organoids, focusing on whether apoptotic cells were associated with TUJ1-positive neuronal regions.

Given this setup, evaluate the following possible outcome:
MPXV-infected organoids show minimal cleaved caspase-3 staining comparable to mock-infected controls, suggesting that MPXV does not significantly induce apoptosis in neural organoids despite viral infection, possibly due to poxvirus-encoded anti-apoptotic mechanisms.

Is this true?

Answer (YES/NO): NO